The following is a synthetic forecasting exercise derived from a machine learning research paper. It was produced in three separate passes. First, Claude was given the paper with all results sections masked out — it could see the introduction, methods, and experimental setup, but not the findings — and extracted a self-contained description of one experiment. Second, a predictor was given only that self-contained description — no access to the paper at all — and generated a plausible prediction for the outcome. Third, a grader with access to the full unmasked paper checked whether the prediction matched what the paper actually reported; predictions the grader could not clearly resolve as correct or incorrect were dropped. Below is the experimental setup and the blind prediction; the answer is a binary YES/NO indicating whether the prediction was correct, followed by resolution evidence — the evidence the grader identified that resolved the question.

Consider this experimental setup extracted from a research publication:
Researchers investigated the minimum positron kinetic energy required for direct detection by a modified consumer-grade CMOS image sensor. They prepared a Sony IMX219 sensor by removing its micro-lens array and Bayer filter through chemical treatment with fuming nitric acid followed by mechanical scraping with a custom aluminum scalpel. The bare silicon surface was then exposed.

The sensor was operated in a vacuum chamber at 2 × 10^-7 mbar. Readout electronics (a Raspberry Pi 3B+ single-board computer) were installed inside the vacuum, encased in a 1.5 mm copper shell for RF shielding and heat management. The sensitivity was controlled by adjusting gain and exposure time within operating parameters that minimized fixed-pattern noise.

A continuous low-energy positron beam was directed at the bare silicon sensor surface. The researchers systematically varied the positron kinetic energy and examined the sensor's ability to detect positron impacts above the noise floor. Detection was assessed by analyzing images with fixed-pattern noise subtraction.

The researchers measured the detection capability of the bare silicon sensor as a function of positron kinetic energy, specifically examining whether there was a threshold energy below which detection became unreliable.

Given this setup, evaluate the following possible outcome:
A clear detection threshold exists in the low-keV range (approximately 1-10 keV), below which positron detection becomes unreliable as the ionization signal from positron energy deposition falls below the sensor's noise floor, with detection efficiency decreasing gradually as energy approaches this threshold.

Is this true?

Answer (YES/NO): NO